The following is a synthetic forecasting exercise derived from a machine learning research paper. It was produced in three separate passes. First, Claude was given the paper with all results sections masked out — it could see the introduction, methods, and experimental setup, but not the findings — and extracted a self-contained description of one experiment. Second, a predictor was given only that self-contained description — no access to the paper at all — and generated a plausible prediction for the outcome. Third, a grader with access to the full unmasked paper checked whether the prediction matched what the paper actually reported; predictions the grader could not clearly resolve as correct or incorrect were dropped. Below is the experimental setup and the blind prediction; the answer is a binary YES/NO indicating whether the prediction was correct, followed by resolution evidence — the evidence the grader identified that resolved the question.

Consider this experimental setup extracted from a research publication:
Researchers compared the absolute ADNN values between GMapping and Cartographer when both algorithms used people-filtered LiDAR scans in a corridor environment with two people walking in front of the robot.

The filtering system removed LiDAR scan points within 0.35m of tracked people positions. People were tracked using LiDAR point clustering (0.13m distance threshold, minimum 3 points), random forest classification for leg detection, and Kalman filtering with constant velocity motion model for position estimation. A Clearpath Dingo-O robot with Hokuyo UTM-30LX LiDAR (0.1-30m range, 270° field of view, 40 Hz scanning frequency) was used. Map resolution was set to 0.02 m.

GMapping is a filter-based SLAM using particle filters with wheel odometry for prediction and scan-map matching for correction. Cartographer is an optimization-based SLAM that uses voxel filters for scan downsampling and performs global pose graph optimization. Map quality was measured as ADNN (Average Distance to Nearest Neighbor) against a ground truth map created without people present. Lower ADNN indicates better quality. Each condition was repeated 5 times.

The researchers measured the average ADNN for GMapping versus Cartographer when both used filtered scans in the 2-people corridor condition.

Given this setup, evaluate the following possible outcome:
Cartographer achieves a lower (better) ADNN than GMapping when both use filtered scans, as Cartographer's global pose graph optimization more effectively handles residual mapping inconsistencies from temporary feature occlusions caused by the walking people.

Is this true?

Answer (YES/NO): YES